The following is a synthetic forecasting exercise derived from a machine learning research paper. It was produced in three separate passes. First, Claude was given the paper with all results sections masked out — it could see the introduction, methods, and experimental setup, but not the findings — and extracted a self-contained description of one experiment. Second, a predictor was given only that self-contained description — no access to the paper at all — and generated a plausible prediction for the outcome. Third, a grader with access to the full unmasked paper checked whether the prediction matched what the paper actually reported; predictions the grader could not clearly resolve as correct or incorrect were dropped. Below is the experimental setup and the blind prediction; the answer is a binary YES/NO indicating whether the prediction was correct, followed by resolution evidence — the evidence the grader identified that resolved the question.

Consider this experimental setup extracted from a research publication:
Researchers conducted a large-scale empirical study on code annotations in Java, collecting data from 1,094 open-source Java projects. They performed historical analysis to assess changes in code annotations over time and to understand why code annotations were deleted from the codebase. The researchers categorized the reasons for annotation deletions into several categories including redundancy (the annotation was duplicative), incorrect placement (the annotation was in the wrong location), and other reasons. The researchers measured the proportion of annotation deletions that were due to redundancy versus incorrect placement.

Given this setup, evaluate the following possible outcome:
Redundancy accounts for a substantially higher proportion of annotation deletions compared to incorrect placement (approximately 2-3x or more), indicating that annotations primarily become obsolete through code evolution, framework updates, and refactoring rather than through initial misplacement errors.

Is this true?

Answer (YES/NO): NO